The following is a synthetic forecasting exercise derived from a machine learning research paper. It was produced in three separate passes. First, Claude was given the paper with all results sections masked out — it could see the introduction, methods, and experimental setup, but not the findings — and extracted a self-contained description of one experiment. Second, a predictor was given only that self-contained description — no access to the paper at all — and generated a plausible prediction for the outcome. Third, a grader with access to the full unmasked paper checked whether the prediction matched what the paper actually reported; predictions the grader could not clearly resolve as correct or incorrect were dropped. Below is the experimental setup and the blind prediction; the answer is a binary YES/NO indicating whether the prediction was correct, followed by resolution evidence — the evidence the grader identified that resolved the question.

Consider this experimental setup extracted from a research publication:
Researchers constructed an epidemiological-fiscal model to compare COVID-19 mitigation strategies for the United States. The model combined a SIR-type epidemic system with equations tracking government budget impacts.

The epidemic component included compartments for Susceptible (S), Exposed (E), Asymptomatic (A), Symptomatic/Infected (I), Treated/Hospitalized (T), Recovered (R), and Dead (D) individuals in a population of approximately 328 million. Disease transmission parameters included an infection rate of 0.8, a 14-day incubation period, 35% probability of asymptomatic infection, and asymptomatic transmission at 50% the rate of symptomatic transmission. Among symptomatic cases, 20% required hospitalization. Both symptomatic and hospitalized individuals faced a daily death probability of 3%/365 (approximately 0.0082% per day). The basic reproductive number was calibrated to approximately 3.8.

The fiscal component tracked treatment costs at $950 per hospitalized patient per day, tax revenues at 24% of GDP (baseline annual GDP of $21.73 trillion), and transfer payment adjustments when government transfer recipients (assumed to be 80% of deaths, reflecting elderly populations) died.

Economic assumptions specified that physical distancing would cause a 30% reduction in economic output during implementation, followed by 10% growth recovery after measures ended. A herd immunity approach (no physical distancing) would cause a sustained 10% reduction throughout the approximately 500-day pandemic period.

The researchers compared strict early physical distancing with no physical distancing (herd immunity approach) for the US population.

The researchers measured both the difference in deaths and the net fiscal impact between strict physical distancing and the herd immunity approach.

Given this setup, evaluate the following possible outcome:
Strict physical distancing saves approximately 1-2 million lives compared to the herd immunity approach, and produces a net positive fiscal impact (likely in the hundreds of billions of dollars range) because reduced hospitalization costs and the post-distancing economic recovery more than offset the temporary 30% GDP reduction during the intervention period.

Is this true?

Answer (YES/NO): NO